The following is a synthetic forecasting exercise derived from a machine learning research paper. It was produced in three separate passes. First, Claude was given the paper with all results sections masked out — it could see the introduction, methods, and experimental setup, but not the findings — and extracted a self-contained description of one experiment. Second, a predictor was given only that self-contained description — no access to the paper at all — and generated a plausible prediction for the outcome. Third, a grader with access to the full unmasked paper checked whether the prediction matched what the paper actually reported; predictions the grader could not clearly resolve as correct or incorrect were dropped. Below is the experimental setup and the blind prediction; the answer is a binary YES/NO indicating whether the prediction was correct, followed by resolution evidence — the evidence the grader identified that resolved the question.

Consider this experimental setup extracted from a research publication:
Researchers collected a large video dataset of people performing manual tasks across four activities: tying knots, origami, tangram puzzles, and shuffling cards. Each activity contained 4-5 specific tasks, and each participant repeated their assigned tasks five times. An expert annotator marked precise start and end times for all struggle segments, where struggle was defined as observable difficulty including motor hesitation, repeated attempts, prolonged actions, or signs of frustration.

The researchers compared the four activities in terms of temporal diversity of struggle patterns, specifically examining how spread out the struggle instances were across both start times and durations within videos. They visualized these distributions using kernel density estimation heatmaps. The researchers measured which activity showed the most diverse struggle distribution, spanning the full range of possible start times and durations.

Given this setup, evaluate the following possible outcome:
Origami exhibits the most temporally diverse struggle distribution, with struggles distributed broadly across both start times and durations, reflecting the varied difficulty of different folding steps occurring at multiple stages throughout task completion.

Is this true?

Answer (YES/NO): NO